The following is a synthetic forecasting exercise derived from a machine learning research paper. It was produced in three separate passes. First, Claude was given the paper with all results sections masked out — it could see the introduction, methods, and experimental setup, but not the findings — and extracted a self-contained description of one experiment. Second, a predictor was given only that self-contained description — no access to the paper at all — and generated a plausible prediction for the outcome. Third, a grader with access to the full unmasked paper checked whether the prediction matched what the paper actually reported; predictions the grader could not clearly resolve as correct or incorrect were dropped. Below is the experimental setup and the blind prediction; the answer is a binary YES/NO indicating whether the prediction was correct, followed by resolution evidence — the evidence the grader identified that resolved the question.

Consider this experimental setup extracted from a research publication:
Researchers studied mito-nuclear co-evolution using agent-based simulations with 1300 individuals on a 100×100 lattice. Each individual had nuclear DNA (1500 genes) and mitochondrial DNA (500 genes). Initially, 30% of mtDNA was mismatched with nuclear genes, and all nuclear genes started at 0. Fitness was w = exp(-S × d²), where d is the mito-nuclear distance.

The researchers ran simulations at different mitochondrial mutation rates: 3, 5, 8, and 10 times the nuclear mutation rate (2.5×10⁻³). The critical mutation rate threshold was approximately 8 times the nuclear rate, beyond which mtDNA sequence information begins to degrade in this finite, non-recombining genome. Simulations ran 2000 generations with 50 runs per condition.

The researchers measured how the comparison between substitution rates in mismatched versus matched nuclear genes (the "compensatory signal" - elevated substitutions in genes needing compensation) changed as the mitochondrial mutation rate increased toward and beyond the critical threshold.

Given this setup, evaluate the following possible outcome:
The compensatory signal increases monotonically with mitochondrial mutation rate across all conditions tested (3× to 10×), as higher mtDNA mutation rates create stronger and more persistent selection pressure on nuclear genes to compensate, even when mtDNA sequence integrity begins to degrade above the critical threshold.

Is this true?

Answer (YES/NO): NO